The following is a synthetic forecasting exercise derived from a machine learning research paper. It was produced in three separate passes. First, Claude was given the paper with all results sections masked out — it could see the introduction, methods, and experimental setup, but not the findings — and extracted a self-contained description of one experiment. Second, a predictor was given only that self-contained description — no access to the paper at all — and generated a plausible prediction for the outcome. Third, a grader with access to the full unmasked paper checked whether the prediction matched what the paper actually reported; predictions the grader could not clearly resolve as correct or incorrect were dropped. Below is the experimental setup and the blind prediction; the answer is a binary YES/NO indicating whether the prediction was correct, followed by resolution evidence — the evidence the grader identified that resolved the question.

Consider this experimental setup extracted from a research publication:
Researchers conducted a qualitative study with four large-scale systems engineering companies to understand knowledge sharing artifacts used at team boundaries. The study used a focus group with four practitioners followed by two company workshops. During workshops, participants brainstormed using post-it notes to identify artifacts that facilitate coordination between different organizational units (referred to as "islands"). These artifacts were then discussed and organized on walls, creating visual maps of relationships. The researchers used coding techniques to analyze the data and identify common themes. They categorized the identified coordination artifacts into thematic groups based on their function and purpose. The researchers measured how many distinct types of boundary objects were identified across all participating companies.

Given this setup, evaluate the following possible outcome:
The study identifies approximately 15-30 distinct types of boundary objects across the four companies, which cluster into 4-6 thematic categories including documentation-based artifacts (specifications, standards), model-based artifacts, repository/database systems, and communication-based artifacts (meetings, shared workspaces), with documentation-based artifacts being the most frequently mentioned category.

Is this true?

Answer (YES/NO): NO